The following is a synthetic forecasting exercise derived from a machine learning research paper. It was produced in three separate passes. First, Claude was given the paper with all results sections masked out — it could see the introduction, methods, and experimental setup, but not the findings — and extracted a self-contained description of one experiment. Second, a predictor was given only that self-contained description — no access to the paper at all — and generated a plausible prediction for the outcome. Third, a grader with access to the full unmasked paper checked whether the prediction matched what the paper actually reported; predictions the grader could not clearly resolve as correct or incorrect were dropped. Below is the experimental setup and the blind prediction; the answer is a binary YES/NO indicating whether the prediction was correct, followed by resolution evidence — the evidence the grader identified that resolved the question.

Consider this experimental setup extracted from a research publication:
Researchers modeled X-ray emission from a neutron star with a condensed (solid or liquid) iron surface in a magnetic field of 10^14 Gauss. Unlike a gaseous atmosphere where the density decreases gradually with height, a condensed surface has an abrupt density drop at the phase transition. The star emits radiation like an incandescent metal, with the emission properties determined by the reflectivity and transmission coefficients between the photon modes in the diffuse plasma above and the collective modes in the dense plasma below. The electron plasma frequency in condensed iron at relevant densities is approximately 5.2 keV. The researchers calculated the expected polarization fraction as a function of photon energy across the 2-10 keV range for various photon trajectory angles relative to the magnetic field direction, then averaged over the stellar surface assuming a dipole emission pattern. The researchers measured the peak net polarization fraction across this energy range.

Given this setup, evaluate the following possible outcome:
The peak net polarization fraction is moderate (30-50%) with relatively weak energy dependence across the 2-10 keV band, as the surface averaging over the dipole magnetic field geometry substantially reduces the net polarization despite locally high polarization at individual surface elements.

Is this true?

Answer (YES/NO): NO